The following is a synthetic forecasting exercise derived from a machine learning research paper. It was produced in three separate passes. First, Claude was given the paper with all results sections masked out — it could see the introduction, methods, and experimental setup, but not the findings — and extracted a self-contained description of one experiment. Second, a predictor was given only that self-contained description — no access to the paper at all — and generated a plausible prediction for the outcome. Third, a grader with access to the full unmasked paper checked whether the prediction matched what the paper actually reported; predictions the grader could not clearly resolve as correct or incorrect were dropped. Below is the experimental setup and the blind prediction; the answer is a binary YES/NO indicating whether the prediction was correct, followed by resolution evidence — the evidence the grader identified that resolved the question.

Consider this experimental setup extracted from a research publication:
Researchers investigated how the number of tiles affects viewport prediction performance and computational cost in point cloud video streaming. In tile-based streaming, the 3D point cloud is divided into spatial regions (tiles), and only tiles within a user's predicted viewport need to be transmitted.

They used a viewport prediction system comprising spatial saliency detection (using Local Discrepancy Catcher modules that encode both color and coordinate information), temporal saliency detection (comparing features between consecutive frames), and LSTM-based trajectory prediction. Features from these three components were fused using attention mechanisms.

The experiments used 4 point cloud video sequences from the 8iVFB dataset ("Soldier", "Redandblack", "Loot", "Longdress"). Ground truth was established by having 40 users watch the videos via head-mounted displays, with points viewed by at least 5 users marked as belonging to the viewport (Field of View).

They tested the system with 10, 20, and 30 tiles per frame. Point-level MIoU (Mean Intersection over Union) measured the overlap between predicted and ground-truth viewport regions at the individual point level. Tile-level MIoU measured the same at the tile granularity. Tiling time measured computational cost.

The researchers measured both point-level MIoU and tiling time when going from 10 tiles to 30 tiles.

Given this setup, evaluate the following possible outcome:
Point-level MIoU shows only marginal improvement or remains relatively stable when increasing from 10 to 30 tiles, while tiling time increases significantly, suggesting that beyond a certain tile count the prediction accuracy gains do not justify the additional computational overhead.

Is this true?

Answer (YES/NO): YES